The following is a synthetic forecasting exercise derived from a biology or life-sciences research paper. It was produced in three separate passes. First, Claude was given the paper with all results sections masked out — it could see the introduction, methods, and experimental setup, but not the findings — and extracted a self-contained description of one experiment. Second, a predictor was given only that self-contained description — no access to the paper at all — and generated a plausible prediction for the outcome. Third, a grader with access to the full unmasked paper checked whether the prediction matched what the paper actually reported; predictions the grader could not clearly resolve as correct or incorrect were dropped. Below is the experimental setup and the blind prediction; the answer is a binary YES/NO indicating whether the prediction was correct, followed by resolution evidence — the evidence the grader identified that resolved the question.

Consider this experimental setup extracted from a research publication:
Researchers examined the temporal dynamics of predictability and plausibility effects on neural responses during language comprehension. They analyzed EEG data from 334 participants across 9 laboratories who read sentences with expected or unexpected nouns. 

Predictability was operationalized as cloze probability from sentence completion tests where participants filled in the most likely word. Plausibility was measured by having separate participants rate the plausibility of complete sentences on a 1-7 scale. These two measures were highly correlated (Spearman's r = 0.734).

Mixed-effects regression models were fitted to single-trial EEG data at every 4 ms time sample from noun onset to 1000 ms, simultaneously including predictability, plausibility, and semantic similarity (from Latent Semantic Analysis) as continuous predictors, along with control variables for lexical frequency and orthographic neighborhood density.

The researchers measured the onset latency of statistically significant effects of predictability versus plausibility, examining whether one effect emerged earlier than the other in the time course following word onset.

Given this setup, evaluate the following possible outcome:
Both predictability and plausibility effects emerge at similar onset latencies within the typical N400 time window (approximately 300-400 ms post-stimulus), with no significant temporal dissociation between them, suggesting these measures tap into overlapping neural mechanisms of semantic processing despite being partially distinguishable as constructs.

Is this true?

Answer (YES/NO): NO